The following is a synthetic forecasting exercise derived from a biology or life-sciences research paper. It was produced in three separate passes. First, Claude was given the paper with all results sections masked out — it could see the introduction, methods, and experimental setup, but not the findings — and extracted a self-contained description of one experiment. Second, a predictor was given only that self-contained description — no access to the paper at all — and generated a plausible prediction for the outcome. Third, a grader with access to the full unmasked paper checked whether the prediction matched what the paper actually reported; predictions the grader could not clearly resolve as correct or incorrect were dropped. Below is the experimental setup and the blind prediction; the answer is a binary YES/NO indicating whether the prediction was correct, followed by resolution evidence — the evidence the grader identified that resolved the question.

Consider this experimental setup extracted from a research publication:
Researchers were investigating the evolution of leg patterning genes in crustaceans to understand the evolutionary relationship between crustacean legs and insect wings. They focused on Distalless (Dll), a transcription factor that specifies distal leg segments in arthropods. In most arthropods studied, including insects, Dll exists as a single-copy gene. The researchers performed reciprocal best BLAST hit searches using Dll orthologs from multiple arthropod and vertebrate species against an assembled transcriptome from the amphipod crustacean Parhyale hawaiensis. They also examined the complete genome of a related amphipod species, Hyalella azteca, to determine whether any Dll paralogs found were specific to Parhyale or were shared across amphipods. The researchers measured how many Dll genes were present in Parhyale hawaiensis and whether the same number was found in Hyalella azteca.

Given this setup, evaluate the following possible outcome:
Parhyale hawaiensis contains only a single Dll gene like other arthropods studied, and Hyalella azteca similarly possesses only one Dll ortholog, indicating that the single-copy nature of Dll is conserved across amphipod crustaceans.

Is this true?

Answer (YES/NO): NO